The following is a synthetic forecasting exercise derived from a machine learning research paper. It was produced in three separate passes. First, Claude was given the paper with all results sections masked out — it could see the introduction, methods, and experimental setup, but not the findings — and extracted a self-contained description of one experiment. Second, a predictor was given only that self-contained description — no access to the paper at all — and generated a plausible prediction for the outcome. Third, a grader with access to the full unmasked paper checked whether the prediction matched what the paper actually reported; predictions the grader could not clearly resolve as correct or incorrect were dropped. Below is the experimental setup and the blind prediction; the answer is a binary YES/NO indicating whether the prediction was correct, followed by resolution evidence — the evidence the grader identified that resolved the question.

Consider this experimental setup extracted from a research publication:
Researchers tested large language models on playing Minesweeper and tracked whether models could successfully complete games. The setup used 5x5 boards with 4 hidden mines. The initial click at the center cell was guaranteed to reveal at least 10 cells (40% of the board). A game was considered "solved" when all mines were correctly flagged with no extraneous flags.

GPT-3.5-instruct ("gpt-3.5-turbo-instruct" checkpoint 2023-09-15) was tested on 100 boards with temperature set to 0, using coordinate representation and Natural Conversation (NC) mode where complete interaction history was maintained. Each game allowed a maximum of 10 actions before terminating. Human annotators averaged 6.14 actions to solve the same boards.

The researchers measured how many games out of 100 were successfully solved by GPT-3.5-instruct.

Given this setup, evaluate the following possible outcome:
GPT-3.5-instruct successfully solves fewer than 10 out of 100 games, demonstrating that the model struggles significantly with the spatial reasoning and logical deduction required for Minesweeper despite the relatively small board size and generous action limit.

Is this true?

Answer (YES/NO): YES